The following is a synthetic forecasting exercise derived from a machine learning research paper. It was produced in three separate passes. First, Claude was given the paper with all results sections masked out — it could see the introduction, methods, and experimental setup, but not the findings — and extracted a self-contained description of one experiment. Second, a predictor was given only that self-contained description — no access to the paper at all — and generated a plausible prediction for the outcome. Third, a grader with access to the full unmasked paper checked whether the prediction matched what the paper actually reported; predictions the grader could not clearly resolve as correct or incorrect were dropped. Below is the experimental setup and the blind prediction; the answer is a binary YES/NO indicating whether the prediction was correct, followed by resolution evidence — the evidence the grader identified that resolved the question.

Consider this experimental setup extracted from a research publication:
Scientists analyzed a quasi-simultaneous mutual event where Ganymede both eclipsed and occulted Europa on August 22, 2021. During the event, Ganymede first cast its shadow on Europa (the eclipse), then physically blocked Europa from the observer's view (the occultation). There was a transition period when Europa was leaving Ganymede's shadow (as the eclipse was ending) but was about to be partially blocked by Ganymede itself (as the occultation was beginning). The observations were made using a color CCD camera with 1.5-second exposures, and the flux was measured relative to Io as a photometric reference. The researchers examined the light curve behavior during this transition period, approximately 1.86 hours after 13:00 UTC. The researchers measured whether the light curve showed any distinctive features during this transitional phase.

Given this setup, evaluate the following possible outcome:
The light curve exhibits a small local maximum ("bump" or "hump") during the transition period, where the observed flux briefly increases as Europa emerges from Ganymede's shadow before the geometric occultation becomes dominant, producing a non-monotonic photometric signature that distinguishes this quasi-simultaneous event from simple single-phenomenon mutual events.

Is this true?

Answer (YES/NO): YES